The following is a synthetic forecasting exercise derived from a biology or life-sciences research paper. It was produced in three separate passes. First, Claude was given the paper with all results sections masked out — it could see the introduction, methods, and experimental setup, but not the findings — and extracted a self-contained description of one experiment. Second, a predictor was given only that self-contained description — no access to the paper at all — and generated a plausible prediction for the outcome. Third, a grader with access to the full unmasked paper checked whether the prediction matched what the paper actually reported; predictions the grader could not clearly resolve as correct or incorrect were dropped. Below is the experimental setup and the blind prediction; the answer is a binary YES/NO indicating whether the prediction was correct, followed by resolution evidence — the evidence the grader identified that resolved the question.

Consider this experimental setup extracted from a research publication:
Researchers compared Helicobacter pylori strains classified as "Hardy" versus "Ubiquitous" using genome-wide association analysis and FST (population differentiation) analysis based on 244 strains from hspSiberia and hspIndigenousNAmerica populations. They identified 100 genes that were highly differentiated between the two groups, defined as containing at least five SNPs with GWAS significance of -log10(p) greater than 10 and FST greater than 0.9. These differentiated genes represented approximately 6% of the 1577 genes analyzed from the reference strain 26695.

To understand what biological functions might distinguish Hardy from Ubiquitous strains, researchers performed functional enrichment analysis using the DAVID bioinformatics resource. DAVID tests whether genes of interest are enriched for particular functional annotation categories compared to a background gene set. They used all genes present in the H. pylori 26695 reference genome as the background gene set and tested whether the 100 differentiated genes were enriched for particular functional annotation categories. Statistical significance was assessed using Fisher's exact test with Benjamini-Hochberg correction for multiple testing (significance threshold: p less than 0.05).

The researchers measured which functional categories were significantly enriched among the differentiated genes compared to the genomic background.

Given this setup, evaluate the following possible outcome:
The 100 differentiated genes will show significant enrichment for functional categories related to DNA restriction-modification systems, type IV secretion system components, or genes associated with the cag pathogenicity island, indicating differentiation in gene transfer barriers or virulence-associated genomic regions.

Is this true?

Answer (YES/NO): NO